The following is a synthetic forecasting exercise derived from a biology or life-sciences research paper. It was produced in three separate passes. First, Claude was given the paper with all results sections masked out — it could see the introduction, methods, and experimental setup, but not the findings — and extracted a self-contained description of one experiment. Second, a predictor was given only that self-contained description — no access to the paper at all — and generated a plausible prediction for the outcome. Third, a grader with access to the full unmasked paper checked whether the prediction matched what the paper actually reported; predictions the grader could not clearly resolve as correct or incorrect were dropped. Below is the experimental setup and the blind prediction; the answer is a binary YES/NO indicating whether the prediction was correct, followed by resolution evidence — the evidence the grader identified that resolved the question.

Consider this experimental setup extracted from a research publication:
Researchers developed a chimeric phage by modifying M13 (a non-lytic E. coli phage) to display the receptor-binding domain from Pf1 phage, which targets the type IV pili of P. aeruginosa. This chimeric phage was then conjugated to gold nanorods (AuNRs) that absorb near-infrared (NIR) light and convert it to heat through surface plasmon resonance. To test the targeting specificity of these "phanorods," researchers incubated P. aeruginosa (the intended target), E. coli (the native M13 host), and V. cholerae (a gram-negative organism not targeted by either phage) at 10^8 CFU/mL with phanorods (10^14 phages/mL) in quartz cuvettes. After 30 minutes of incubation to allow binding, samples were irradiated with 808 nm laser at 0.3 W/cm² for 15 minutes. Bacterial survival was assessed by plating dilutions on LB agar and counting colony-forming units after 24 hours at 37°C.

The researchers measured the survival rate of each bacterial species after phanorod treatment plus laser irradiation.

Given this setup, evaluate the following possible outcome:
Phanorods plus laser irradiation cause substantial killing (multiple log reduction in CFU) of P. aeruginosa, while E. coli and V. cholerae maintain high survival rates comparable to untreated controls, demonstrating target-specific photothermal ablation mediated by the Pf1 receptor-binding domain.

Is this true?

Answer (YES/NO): NO